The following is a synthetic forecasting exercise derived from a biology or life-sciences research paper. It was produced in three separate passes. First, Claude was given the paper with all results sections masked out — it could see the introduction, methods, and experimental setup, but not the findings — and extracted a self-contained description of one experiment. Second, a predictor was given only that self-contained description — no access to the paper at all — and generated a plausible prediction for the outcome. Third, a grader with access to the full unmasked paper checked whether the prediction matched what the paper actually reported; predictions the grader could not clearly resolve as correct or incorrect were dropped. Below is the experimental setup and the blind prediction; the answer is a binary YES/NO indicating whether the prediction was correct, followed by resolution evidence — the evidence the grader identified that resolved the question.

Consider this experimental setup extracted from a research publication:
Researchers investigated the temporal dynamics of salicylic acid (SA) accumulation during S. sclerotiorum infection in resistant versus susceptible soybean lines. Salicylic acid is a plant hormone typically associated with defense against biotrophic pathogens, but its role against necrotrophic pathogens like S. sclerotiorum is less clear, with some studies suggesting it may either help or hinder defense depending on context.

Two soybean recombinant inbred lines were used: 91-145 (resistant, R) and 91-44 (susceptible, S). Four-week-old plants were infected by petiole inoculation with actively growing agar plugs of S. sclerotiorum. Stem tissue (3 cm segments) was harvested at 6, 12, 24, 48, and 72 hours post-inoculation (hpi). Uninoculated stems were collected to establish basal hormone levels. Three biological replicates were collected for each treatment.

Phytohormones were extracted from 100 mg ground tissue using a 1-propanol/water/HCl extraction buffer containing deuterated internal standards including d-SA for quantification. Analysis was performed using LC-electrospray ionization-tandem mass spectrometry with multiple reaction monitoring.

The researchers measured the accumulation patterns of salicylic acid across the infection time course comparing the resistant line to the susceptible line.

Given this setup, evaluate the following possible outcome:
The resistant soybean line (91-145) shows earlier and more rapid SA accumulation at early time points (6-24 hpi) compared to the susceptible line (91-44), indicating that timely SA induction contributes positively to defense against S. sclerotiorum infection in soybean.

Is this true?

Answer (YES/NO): NO